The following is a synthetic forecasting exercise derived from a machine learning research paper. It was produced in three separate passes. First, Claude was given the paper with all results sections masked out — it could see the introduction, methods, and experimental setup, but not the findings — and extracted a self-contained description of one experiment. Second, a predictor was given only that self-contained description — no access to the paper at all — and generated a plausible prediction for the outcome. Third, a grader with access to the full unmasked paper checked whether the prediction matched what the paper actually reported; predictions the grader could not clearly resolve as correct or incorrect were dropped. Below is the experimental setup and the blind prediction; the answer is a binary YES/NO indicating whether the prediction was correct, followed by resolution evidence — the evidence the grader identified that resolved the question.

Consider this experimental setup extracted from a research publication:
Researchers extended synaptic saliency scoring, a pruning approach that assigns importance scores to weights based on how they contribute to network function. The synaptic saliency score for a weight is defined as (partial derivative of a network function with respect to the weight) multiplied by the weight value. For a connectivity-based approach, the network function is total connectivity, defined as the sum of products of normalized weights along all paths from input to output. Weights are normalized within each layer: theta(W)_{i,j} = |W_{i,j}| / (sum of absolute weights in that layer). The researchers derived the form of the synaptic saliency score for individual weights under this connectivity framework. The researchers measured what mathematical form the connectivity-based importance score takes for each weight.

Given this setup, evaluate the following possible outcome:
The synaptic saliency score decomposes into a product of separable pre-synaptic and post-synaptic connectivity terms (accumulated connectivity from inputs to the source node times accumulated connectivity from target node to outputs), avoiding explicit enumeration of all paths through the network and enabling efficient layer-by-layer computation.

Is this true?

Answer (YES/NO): YES